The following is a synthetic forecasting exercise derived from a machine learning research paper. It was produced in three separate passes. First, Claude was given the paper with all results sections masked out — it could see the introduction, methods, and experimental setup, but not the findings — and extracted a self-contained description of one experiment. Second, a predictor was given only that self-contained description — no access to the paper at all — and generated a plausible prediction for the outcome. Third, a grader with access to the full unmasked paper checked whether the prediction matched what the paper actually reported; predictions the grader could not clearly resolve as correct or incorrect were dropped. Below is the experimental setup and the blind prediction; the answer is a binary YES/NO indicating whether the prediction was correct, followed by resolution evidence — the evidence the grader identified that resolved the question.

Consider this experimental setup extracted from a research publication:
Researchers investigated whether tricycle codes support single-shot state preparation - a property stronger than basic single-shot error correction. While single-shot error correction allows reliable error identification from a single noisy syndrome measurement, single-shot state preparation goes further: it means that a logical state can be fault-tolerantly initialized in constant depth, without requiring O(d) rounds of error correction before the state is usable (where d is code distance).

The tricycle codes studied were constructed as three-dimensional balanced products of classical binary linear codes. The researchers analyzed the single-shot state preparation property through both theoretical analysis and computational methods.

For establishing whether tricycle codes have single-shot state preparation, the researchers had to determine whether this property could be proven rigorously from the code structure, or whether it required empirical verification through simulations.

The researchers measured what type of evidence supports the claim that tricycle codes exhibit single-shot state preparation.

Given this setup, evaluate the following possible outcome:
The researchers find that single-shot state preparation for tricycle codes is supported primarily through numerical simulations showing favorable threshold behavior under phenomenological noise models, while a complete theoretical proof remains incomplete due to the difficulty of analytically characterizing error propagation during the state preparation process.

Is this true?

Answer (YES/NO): NO